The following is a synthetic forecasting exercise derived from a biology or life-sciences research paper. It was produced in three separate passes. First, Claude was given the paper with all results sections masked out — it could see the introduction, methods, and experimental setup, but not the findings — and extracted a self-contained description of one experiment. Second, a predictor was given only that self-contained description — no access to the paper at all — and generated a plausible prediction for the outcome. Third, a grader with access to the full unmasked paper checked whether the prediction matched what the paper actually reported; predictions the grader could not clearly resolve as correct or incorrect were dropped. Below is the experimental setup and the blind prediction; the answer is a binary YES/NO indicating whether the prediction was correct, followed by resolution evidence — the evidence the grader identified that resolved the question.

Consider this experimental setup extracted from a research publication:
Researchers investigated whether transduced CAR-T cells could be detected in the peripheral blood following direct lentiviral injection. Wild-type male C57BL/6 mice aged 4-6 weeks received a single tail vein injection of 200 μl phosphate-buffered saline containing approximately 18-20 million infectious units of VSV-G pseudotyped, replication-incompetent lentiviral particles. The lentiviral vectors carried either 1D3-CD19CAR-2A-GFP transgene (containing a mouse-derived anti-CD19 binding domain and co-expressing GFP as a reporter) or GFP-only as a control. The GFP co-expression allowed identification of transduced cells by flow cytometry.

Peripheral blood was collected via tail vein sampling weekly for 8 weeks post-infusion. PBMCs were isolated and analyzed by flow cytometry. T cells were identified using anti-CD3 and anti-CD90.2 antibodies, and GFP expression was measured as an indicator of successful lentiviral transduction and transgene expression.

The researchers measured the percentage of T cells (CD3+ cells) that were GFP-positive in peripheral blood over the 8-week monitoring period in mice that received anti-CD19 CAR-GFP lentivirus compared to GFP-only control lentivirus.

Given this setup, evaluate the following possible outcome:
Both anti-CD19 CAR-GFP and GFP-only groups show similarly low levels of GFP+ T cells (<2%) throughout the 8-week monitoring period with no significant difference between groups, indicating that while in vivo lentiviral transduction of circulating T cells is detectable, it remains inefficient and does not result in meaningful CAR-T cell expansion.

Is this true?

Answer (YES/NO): NO